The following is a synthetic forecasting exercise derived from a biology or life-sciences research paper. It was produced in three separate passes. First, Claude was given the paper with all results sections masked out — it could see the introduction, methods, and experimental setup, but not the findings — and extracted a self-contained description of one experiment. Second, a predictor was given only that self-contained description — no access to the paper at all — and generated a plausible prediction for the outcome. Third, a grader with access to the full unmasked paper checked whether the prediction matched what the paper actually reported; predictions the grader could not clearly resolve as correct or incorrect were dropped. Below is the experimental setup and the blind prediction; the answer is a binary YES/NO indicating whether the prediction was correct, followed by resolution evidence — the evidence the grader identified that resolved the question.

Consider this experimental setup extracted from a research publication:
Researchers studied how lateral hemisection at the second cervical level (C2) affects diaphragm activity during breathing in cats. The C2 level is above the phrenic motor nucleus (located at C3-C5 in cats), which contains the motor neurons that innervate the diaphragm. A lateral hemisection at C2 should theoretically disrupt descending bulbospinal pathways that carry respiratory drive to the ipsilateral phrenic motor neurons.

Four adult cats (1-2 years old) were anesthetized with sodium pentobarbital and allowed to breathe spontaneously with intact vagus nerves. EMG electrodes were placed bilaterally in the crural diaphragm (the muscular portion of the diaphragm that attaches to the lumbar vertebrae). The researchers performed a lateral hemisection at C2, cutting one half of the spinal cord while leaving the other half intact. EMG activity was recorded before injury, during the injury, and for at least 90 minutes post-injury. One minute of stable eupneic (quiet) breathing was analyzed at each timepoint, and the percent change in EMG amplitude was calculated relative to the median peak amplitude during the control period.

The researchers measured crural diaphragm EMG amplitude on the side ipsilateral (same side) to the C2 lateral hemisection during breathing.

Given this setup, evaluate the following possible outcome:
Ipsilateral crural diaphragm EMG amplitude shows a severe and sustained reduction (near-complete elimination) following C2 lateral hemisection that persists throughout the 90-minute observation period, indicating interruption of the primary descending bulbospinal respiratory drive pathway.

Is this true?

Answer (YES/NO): NO